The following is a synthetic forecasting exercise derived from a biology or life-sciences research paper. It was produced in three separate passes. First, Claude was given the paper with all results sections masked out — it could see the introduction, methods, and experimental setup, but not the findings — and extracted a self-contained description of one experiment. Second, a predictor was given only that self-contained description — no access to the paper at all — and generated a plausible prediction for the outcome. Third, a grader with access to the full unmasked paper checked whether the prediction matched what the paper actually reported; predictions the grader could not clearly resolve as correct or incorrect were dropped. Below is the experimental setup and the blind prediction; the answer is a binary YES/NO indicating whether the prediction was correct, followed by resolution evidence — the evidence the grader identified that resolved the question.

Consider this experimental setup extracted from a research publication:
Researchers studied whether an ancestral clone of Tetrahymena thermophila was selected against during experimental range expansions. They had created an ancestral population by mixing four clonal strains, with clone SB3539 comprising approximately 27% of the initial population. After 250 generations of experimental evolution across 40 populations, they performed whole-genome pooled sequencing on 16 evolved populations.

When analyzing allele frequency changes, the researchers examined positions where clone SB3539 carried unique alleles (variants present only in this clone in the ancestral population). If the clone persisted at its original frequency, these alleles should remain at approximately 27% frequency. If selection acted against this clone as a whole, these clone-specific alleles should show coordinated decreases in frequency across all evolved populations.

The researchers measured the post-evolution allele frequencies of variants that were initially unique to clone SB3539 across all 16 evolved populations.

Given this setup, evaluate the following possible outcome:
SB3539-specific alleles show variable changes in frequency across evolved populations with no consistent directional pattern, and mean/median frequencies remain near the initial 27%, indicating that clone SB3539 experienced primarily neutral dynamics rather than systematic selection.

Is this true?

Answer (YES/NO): NO